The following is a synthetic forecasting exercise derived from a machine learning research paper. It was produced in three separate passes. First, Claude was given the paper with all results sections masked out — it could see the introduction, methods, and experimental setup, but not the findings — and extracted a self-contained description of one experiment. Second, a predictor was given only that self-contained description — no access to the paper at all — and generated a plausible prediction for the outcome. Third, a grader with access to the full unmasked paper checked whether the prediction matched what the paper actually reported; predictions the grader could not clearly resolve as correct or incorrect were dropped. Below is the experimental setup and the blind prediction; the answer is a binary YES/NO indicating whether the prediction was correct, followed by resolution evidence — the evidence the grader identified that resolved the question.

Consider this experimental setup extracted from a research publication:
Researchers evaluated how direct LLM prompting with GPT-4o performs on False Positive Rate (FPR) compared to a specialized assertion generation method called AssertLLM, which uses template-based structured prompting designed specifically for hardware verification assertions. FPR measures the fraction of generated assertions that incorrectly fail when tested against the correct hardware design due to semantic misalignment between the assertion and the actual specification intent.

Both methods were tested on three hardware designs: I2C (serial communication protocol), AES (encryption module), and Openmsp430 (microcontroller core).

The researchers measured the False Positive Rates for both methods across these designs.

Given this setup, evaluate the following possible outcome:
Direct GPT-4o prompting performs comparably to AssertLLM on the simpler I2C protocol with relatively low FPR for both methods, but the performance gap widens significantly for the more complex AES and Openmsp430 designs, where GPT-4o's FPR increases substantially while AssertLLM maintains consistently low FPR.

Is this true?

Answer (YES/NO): NO